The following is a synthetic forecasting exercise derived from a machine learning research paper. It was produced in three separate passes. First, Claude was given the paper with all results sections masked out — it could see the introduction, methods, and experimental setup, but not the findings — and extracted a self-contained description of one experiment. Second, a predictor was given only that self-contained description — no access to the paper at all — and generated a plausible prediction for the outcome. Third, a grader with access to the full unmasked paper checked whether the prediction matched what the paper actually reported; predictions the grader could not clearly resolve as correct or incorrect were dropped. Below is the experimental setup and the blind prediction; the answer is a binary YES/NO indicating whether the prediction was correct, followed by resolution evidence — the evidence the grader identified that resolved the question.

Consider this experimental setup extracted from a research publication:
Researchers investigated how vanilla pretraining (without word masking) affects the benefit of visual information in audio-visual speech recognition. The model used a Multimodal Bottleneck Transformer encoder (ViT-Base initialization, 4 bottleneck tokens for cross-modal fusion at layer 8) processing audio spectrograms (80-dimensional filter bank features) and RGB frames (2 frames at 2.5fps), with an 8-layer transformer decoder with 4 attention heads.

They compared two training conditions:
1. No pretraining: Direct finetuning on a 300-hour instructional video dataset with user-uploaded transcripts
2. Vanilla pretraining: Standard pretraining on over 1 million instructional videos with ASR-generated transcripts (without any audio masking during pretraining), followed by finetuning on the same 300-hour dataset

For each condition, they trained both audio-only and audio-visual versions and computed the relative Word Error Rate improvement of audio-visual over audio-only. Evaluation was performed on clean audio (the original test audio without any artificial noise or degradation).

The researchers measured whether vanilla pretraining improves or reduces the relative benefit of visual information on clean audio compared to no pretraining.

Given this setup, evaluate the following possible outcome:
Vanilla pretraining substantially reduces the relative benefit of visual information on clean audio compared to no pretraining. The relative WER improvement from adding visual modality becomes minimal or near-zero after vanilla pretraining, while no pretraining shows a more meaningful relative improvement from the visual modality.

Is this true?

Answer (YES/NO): YES